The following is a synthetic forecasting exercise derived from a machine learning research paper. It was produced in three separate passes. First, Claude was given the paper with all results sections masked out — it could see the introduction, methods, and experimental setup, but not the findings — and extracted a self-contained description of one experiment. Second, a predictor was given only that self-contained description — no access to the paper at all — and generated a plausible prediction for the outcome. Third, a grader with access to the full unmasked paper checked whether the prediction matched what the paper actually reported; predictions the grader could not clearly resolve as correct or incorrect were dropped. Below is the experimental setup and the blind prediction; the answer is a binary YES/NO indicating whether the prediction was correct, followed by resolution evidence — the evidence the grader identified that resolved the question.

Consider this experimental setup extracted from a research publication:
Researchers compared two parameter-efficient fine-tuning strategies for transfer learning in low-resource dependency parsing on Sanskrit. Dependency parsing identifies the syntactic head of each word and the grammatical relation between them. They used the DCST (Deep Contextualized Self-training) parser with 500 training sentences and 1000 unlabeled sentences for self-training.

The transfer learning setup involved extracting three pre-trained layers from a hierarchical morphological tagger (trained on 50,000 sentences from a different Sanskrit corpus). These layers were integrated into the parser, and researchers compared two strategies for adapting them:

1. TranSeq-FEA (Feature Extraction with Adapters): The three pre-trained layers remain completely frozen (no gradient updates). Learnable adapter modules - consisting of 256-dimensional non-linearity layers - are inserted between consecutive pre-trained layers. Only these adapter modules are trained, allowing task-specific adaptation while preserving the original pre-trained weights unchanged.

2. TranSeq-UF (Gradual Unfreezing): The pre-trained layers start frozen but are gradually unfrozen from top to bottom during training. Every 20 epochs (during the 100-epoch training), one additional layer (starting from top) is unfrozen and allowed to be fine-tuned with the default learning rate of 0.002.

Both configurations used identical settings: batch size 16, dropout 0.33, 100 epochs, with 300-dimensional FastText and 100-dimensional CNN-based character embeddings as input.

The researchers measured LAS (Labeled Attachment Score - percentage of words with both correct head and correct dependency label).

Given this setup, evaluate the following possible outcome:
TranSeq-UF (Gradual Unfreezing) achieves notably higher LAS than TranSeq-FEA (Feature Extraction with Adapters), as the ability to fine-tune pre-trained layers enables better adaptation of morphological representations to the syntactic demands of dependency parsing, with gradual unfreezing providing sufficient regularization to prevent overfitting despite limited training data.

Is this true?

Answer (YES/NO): NO